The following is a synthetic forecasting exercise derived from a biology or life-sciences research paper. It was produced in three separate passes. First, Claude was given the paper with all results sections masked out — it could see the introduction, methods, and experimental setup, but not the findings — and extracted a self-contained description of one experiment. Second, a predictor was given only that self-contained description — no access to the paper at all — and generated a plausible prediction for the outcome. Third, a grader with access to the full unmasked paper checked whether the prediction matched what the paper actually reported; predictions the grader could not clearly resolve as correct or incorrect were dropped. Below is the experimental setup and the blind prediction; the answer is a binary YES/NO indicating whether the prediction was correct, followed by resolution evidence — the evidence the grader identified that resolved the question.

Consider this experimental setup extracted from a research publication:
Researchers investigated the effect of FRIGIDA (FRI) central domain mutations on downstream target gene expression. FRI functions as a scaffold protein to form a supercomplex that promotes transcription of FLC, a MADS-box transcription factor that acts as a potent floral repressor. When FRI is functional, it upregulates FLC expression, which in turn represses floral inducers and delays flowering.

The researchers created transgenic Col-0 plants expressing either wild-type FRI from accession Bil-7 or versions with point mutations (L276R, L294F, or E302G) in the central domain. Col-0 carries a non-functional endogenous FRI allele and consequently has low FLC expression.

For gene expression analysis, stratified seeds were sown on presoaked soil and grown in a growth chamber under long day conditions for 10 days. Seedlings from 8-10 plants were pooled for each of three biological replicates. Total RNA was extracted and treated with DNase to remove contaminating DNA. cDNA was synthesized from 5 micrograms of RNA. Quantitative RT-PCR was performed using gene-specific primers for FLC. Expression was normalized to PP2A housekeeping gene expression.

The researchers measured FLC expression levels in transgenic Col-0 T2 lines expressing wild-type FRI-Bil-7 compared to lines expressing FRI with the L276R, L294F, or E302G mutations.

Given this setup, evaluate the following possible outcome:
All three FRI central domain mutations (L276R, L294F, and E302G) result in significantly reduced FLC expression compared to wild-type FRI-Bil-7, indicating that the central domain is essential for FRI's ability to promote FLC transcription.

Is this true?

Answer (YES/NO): NO